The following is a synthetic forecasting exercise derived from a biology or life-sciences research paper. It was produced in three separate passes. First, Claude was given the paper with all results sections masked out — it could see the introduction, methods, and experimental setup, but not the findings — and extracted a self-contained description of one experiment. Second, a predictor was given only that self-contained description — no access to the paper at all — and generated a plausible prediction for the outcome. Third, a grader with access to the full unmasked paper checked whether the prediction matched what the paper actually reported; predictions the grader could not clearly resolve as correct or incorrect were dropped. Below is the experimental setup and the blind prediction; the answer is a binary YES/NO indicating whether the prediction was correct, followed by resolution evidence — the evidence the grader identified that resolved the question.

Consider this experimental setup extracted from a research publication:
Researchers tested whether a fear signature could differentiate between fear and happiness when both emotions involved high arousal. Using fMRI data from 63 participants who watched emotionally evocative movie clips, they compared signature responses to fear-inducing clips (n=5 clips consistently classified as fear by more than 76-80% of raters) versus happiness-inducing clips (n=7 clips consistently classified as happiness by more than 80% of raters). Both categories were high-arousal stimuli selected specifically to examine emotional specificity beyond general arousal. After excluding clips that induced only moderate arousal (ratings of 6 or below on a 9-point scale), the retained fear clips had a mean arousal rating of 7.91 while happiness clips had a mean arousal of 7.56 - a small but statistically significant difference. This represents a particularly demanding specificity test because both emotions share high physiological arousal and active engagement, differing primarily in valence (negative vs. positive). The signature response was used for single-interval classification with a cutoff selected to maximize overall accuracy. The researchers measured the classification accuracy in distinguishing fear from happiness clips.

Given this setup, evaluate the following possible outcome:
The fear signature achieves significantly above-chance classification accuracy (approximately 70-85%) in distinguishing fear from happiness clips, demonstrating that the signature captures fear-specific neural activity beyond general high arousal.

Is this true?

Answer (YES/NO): NO